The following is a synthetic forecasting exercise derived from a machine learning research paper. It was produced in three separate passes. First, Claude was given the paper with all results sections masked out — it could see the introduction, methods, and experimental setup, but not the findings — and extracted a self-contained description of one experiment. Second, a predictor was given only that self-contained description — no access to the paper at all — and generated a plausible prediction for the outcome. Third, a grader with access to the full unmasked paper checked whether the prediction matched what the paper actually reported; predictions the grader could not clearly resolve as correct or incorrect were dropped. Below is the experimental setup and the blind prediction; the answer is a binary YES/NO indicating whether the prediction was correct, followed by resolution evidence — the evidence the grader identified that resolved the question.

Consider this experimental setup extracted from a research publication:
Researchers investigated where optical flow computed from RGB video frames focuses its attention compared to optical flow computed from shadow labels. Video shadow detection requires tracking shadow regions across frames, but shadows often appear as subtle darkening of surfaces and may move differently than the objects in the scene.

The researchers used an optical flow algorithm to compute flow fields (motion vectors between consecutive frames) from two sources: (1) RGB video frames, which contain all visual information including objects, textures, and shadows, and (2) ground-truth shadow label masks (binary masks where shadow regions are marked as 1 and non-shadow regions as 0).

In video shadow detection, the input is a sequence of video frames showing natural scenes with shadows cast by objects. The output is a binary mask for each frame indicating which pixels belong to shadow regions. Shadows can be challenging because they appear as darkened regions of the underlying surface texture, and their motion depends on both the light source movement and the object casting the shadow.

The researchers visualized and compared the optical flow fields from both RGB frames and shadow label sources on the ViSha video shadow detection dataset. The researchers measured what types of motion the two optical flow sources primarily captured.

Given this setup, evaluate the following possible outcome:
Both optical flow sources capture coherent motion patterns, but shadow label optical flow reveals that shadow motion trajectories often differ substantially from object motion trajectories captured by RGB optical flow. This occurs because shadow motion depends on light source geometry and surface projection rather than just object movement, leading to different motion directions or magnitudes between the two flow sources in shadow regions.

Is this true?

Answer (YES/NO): NO